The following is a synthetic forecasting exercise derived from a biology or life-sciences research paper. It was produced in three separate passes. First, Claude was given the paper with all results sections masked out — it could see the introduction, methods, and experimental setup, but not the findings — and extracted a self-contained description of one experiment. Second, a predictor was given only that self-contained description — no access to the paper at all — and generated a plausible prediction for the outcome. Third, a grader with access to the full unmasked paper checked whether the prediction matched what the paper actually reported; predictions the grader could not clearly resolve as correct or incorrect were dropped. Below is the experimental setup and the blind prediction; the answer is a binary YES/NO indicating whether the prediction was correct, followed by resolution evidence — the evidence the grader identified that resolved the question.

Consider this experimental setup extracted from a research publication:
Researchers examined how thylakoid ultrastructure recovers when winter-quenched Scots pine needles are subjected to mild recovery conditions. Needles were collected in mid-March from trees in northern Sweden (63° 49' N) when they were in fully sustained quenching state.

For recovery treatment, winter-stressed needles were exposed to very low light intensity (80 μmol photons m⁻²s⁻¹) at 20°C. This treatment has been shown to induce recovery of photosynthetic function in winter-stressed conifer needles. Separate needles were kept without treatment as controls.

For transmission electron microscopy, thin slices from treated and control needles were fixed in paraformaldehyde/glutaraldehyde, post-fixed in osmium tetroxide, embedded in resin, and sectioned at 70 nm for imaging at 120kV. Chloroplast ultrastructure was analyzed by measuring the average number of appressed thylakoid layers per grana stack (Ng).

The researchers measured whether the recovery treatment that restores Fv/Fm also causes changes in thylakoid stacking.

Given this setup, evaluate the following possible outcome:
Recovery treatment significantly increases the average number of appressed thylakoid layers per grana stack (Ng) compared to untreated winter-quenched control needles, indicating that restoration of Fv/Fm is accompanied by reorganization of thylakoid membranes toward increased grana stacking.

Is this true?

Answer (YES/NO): YES